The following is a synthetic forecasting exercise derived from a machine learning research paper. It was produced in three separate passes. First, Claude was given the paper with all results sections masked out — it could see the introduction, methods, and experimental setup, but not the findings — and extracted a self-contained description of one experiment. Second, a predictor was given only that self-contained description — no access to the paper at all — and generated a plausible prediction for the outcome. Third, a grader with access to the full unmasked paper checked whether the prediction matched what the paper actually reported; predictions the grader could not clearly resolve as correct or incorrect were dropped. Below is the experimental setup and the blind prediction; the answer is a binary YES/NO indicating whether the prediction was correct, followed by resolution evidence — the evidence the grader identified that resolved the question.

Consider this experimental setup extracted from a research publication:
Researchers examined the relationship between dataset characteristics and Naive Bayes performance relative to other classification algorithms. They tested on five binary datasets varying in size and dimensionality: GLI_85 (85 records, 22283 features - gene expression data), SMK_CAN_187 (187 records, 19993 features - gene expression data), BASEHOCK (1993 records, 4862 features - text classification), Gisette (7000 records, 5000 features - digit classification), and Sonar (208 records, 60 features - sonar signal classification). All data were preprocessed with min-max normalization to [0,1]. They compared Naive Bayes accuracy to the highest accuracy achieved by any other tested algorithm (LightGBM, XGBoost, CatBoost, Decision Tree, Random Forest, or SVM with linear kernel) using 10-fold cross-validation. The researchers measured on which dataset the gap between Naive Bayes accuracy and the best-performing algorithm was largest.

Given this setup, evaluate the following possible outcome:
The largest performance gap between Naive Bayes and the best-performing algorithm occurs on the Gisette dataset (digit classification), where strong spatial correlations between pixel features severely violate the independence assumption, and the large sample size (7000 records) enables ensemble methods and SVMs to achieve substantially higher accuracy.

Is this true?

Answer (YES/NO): YES